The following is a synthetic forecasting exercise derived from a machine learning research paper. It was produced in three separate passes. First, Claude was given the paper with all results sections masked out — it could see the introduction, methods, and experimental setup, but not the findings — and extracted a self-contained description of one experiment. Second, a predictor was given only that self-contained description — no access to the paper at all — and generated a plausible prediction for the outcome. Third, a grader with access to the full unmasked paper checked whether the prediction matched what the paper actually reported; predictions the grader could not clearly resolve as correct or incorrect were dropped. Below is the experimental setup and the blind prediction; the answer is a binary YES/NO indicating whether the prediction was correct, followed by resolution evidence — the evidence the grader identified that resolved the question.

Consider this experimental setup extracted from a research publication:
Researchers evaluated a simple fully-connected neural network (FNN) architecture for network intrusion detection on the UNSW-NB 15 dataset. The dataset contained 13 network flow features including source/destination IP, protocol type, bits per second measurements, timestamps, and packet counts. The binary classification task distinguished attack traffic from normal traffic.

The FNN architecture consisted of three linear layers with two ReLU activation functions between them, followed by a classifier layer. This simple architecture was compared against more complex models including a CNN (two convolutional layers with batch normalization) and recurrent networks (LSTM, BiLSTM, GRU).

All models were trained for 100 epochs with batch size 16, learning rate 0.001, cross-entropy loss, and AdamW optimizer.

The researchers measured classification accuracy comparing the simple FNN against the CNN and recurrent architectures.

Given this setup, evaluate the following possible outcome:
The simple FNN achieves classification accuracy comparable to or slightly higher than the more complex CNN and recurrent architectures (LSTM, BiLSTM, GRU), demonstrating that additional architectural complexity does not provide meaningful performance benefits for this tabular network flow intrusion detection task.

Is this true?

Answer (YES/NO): NO